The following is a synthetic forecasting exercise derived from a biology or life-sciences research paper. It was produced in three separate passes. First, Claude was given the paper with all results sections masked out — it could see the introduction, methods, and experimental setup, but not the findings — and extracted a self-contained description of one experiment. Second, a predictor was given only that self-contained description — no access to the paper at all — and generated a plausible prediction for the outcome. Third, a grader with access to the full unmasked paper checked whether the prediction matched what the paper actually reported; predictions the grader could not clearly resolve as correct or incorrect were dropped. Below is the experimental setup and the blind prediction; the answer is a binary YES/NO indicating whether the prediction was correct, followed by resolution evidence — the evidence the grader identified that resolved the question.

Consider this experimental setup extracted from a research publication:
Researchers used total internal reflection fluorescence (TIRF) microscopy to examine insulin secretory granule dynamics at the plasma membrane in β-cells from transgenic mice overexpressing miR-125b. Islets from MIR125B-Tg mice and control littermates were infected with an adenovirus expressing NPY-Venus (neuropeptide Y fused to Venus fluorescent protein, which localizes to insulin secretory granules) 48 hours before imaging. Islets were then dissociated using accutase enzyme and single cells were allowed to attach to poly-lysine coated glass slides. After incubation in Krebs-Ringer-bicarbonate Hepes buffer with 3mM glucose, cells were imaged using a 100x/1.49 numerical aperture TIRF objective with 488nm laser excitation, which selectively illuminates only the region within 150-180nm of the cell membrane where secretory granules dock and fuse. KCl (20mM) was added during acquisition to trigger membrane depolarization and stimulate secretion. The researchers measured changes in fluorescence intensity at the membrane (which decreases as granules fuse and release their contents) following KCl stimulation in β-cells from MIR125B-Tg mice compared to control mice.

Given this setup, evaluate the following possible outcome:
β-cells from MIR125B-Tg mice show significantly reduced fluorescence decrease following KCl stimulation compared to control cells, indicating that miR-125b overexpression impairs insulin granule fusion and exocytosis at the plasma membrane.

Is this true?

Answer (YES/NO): NO